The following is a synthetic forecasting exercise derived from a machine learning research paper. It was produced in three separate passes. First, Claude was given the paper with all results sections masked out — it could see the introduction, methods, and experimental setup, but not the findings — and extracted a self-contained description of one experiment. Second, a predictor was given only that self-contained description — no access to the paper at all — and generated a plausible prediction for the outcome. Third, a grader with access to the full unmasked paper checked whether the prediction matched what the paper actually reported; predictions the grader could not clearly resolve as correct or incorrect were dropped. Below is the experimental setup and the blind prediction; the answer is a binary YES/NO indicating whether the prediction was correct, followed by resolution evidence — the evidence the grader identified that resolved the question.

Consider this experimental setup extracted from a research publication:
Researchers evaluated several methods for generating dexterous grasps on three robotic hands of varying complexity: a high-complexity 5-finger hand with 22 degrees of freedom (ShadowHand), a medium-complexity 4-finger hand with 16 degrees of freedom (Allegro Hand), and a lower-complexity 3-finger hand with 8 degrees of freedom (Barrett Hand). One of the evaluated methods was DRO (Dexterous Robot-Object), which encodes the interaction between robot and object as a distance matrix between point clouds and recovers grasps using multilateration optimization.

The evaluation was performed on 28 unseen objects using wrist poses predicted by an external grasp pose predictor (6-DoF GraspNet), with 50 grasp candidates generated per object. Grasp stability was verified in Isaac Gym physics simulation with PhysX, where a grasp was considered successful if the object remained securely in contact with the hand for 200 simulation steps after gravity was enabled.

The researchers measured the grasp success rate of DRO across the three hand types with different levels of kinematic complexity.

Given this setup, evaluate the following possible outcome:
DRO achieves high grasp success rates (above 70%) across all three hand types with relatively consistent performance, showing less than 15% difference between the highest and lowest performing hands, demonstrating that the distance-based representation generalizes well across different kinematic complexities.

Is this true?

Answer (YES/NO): NO